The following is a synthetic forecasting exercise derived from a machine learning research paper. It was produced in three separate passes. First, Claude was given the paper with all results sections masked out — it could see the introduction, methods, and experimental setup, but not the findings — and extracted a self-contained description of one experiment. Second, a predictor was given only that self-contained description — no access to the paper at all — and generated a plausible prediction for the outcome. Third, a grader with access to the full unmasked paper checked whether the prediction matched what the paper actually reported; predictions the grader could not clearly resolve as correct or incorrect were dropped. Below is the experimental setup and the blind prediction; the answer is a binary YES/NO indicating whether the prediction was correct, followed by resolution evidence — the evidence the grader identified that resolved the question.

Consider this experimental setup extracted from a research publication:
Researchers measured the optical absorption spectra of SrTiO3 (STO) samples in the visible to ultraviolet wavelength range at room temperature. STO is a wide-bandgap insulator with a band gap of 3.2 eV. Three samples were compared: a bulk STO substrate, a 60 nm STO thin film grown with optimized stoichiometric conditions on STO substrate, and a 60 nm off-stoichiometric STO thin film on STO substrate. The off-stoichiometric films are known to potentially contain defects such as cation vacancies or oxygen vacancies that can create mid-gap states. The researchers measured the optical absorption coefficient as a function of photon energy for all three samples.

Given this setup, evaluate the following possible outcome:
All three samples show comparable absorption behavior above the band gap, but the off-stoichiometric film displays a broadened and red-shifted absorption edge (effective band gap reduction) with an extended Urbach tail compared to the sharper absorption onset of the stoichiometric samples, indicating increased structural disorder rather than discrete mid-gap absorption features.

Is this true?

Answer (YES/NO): NO